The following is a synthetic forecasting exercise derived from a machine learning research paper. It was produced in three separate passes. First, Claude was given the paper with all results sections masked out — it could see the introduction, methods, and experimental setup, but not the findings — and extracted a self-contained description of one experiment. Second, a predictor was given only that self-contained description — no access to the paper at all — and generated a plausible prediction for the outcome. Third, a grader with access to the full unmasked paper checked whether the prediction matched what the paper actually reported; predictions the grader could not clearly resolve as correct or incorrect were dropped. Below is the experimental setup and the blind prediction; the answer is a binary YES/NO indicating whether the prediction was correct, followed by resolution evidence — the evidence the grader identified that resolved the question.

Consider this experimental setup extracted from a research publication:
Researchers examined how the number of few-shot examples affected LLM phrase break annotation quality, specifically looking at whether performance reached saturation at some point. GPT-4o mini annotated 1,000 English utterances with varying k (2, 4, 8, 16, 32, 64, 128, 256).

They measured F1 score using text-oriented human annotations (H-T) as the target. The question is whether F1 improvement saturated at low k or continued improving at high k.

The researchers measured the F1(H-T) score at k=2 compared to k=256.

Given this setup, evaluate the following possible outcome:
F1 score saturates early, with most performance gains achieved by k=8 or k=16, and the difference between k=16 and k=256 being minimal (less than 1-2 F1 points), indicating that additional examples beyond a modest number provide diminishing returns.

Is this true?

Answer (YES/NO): YES